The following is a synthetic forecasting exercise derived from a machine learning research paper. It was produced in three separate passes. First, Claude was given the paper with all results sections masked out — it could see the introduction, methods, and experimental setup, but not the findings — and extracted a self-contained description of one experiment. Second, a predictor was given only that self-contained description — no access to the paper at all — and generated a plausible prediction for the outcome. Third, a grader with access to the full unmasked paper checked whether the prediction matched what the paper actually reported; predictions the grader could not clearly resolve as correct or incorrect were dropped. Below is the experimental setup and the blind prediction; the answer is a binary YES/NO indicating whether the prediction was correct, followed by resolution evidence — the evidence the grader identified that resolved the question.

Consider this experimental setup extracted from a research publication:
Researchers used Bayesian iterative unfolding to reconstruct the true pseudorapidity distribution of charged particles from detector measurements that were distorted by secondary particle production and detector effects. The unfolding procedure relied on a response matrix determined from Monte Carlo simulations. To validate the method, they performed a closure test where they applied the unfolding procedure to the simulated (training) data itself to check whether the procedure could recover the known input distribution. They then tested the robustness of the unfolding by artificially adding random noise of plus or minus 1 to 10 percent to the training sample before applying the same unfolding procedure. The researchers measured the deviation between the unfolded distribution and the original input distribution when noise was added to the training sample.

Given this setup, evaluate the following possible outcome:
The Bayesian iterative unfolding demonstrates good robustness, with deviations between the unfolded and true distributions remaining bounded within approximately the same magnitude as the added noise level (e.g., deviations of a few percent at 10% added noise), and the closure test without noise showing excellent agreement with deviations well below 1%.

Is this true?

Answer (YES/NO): NO